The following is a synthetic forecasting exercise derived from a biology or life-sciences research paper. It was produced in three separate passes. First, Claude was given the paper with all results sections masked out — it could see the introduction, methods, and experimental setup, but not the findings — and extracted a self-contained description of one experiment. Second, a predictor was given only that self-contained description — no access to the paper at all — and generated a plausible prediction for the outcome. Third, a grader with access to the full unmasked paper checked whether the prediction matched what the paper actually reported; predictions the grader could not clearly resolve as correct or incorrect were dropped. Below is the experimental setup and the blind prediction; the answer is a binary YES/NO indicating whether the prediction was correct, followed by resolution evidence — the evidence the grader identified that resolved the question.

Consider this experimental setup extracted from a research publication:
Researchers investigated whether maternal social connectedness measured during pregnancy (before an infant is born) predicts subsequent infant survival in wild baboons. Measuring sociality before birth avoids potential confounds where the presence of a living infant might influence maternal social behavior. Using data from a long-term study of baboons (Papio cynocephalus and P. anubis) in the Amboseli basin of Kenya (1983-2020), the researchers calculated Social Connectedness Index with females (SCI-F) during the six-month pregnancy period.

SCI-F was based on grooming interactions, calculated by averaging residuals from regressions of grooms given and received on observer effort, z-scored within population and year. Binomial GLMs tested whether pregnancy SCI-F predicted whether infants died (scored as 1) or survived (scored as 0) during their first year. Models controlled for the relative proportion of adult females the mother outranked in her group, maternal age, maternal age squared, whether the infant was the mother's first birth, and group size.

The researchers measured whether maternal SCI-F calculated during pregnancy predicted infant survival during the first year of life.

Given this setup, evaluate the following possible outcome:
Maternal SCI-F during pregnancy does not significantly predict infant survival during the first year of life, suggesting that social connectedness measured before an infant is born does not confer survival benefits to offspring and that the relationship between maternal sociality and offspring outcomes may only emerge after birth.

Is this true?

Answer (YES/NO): YES